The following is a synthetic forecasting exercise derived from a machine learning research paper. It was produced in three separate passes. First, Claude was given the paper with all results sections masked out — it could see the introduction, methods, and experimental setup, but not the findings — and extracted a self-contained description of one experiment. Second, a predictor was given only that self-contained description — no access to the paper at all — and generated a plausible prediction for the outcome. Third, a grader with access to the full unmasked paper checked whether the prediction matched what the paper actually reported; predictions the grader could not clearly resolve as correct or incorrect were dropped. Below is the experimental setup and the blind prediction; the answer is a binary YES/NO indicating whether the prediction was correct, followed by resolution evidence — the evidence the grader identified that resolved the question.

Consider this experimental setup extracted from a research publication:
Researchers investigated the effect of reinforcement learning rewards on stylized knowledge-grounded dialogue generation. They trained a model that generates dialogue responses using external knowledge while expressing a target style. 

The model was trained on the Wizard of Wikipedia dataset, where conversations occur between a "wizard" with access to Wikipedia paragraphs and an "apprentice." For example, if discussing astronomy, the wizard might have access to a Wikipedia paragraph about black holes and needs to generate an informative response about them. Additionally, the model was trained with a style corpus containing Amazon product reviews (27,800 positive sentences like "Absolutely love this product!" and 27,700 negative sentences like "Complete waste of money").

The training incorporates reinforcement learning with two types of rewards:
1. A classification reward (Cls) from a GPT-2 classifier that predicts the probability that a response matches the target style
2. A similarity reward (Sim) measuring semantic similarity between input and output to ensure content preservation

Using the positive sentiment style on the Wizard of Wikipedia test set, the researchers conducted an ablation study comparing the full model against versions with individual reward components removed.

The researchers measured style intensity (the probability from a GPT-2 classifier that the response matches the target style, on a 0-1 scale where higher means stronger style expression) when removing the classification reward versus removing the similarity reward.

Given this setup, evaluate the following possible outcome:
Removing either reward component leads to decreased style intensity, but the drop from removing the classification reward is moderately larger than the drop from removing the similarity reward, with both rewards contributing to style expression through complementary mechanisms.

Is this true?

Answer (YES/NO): NO